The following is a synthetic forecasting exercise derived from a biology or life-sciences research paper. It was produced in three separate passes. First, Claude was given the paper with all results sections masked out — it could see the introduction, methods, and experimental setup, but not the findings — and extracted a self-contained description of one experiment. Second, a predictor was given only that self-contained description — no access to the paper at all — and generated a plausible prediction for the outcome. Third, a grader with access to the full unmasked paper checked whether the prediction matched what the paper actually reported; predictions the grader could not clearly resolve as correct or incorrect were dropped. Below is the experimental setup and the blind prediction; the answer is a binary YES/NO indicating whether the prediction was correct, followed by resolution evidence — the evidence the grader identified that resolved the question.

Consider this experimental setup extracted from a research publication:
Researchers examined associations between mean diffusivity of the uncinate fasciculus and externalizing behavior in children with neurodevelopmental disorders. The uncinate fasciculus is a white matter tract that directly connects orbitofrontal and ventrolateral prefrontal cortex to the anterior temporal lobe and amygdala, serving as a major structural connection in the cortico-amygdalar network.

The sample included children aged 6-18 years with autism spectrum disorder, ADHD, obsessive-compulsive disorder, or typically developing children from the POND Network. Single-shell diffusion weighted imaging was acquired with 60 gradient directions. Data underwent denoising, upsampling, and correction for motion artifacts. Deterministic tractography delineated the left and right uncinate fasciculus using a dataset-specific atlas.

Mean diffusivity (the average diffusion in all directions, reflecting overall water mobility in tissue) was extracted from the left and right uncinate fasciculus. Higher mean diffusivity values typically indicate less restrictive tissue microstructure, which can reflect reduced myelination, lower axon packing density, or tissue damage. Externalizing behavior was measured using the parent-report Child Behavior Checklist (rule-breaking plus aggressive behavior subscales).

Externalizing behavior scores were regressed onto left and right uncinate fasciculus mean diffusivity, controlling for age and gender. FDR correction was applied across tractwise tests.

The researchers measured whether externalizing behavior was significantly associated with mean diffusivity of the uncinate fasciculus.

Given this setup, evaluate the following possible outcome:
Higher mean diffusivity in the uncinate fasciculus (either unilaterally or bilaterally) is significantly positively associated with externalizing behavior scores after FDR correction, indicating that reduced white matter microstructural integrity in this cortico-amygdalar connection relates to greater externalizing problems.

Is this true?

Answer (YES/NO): NO